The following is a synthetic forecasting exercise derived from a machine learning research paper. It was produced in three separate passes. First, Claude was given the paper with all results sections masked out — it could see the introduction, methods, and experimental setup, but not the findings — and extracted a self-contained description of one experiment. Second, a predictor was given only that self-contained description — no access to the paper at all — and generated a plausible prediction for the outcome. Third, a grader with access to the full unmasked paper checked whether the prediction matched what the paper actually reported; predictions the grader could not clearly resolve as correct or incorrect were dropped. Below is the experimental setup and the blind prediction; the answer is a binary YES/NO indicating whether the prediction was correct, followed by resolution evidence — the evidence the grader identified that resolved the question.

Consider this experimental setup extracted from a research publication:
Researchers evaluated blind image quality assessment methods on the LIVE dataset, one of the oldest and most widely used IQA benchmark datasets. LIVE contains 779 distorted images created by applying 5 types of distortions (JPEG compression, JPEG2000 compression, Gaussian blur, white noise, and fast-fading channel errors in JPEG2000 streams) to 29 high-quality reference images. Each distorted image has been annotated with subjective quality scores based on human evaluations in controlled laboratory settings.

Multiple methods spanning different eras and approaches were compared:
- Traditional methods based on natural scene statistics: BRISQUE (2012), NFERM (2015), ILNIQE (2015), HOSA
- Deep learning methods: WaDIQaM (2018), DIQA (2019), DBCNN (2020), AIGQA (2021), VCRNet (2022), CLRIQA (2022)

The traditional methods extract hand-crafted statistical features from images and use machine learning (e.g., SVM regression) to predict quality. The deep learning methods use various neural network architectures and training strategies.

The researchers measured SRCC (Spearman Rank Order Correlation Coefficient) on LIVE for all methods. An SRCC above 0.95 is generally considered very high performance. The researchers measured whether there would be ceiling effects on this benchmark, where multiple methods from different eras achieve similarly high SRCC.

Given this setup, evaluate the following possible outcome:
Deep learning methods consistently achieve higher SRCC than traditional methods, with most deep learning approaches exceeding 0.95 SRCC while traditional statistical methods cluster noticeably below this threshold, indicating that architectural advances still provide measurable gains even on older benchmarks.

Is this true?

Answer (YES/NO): YES